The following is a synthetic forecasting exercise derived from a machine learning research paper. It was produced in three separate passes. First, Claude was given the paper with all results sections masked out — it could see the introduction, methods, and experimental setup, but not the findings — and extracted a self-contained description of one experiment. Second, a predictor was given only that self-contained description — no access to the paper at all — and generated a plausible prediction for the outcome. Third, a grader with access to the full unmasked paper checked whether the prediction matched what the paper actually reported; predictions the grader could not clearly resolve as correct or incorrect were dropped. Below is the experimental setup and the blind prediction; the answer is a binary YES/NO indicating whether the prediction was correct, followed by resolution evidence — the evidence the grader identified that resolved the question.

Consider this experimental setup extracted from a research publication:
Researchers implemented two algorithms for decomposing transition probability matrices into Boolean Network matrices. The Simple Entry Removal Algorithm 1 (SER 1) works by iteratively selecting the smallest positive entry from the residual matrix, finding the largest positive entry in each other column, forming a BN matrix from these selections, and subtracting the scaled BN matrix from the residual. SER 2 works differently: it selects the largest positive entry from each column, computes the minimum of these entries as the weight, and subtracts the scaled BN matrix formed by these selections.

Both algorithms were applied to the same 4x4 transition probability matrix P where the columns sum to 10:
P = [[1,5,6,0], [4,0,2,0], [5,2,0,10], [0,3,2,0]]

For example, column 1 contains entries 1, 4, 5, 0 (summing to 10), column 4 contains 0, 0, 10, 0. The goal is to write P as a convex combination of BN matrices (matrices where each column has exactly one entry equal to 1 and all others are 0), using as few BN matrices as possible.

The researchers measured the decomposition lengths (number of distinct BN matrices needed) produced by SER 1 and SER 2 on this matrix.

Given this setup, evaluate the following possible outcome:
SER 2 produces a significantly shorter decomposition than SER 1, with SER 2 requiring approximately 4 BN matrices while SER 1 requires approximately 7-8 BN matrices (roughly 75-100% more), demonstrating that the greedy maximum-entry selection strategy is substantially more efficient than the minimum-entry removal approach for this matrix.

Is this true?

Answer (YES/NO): YES